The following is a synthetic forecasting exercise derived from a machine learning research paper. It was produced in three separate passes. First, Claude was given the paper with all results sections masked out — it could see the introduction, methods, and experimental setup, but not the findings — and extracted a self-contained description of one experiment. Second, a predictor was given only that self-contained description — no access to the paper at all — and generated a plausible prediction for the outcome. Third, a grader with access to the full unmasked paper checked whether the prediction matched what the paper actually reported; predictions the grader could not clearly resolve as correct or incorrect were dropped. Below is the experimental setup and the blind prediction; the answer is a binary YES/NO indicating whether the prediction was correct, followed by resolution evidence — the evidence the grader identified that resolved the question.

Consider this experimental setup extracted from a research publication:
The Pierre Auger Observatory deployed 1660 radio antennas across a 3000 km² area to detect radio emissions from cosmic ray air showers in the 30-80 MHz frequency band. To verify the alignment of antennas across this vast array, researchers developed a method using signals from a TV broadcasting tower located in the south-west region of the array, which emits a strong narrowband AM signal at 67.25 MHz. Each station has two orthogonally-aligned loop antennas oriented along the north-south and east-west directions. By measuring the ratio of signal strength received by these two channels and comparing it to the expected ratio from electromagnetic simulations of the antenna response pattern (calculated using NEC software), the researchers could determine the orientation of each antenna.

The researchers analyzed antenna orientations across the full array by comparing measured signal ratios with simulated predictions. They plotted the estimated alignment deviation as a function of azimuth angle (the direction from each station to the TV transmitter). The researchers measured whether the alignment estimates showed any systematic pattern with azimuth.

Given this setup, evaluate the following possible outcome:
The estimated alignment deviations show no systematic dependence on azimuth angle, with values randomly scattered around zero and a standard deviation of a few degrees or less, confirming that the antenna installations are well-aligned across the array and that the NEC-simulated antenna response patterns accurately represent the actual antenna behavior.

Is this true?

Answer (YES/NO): NO